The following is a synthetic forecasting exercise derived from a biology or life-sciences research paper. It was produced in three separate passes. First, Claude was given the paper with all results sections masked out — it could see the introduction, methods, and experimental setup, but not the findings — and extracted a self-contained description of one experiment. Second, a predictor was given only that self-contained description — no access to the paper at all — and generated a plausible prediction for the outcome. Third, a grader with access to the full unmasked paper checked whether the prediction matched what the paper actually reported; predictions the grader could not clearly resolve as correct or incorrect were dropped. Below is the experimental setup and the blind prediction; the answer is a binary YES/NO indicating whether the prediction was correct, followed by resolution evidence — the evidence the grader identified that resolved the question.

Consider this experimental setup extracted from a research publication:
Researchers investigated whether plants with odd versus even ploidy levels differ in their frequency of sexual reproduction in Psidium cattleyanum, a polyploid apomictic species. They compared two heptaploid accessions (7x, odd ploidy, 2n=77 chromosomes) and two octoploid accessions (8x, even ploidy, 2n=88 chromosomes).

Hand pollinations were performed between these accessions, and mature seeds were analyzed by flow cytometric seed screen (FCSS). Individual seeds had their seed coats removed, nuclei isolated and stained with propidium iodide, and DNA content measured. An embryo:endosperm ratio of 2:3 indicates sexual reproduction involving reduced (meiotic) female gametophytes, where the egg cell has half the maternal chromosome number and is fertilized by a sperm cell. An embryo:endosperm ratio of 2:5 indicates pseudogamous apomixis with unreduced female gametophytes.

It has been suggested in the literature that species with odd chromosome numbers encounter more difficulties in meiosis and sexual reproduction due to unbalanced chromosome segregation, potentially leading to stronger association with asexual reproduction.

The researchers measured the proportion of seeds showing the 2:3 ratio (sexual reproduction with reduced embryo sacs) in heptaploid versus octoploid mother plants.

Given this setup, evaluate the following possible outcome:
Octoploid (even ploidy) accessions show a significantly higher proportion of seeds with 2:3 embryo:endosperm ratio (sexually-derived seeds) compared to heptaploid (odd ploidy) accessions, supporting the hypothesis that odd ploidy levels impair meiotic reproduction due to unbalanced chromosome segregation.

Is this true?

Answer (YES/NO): YES